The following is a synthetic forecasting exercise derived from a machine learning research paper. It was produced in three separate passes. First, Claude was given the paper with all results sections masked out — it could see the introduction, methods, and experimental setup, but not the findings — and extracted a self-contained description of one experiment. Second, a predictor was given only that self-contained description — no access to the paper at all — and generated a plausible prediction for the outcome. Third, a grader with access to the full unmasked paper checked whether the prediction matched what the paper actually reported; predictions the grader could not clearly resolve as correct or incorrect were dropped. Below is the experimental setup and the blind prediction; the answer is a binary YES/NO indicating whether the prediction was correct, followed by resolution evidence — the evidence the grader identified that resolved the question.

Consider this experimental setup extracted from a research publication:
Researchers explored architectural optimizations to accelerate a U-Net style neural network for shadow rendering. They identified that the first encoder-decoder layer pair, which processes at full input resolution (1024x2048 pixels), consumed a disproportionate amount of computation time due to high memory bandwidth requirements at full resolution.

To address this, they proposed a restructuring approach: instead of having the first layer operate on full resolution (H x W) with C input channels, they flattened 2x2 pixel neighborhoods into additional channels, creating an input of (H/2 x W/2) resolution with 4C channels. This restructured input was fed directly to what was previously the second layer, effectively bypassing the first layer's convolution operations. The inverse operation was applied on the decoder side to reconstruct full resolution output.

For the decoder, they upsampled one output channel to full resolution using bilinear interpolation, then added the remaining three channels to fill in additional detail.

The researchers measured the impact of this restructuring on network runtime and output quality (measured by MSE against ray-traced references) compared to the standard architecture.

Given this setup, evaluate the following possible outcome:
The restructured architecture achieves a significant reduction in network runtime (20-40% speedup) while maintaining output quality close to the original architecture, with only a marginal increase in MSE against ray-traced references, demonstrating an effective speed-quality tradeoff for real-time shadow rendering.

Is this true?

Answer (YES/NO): NO